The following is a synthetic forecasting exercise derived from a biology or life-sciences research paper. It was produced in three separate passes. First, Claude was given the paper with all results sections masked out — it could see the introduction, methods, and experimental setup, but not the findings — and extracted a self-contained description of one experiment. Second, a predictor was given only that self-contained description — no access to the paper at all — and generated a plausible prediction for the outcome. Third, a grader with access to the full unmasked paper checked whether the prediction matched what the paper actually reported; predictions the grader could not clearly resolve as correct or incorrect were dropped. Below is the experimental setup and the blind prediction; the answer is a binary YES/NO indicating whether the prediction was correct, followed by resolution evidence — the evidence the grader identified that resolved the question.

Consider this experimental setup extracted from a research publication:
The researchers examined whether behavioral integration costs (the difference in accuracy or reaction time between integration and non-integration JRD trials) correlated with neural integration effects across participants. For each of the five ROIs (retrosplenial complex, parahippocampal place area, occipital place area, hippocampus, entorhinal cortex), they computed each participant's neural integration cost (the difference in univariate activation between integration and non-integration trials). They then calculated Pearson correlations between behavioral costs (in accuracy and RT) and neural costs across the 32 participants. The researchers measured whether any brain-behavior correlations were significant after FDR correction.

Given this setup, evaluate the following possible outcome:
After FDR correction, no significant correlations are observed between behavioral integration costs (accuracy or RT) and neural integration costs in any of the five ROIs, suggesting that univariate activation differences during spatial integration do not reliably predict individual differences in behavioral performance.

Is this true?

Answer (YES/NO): NO